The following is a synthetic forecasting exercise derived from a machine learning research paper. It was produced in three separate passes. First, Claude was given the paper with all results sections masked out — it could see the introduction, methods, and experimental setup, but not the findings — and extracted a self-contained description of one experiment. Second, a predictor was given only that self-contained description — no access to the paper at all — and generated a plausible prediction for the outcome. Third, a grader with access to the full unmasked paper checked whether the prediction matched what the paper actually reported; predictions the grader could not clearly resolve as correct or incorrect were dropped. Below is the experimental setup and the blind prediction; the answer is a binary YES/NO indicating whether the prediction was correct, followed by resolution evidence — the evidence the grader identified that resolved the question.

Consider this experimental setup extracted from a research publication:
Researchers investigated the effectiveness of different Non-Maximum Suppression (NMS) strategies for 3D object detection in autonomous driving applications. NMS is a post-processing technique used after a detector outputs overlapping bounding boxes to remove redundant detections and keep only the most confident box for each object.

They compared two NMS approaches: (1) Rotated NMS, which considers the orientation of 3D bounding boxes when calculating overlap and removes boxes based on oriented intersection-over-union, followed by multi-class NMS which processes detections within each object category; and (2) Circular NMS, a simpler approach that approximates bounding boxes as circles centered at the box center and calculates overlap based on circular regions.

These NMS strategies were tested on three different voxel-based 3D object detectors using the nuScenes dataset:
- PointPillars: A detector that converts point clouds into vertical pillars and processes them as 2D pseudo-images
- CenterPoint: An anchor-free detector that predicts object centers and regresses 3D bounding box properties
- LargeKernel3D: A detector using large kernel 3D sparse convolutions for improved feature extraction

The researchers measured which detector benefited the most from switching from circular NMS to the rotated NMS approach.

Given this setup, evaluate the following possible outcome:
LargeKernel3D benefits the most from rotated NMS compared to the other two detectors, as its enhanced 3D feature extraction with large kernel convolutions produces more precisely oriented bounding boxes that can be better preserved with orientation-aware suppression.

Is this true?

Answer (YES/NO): YES